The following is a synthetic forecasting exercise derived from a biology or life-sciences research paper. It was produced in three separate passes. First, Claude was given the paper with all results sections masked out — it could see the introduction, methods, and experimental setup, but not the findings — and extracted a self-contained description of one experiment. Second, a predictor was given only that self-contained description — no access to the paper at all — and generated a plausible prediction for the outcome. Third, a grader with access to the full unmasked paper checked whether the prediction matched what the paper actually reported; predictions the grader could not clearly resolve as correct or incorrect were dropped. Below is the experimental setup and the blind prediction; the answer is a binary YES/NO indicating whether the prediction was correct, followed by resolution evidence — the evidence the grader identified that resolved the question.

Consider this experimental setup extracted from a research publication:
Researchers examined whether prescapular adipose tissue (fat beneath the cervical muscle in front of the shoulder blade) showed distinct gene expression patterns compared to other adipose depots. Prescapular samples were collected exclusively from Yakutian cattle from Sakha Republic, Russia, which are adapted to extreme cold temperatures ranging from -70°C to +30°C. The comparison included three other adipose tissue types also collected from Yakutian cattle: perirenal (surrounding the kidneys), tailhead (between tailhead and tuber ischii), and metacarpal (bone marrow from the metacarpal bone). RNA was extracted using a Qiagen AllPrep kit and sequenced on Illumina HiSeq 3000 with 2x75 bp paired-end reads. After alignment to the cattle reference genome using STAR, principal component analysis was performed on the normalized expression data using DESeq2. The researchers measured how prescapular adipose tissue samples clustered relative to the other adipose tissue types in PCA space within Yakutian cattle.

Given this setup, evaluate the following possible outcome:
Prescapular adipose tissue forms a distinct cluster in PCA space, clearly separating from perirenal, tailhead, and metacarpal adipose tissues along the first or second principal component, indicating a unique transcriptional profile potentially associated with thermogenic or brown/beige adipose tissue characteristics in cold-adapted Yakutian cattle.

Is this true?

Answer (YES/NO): NO